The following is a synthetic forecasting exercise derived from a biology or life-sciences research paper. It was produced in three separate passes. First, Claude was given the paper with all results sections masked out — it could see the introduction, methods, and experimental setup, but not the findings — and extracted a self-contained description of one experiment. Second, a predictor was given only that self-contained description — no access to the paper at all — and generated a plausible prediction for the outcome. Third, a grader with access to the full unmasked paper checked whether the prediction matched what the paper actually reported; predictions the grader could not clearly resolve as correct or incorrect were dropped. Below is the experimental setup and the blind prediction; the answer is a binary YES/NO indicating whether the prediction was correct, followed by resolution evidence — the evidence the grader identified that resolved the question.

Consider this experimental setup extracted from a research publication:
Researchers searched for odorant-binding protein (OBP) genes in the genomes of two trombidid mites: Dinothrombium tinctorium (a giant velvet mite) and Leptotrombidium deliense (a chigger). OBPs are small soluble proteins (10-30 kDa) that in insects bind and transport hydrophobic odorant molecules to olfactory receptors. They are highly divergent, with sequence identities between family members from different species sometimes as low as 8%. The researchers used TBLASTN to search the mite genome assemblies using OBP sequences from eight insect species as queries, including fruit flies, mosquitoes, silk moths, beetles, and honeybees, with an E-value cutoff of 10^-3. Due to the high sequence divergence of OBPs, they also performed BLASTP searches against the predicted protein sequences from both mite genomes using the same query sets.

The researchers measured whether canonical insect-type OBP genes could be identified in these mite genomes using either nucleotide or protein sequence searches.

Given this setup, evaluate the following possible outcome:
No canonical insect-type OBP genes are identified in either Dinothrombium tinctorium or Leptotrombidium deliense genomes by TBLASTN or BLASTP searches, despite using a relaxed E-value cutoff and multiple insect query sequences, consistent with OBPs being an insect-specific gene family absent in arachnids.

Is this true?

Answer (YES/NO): YES